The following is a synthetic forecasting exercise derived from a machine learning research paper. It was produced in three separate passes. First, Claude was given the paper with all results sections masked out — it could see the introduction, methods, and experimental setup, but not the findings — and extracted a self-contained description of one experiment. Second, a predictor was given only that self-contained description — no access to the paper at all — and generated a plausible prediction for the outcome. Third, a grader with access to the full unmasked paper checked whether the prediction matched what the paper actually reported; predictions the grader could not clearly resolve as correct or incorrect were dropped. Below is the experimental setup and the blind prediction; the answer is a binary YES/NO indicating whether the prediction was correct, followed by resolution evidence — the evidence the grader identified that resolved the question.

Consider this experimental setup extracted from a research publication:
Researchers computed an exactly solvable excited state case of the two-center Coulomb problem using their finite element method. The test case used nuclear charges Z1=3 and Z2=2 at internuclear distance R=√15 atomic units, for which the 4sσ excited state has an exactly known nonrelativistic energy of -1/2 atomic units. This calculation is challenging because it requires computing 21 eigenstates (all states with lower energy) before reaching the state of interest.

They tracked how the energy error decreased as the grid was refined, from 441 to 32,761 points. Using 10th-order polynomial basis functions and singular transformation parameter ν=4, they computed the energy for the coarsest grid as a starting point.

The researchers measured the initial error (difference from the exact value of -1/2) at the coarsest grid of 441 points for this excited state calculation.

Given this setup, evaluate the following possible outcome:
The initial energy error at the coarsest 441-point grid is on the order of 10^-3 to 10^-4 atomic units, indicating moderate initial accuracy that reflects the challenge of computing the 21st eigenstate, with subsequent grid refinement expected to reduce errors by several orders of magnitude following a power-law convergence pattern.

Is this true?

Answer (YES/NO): YES